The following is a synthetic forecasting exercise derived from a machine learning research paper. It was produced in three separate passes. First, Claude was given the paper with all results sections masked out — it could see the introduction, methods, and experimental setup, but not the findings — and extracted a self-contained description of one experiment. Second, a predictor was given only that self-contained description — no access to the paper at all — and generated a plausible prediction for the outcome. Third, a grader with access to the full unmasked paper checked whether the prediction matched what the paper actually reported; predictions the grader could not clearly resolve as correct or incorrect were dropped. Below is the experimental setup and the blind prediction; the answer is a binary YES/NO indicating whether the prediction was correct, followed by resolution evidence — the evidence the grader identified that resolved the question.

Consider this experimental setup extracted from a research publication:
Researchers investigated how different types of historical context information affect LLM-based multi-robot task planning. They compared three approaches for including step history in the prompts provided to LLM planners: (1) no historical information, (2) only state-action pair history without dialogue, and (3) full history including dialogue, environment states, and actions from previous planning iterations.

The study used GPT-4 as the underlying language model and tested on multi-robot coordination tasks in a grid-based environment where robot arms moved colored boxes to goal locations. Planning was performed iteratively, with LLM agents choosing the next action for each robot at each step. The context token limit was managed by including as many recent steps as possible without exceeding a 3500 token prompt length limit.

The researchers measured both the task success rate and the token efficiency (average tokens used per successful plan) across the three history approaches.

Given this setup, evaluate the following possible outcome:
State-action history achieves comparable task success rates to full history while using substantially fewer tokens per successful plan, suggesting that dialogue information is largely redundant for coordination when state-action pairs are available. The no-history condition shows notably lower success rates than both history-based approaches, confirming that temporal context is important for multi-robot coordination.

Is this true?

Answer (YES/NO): NO